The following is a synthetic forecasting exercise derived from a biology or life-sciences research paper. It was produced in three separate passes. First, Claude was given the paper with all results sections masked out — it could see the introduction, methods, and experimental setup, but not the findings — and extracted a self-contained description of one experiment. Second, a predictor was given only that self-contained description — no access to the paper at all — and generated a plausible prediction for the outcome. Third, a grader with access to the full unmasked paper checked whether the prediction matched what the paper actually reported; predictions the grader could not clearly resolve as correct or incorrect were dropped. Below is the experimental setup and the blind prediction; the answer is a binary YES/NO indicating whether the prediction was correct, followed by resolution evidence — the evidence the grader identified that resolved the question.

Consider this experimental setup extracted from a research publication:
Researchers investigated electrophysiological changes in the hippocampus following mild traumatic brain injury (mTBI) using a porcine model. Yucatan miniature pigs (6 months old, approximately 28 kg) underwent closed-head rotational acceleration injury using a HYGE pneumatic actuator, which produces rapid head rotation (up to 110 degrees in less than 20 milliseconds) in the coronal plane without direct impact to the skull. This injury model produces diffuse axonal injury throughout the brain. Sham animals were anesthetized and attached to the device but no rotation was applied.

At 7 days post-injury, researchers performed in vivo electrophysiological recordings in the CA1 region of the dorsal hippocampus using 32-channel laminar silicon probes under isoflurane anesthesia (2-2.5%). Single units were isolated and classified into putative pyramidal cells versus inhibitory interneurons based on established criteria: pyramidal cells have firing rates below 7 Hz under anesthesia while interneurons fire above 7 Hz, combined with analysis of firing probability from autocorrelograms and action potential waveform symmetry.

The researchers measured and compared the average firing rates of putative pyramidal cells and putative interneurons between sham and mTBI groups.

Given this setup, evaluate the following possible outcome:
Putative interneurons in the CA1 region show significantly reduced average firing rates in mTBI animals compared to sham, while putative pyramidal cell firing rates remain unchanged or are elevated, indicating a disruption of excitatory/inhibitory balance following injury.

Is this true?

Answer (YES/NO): YES